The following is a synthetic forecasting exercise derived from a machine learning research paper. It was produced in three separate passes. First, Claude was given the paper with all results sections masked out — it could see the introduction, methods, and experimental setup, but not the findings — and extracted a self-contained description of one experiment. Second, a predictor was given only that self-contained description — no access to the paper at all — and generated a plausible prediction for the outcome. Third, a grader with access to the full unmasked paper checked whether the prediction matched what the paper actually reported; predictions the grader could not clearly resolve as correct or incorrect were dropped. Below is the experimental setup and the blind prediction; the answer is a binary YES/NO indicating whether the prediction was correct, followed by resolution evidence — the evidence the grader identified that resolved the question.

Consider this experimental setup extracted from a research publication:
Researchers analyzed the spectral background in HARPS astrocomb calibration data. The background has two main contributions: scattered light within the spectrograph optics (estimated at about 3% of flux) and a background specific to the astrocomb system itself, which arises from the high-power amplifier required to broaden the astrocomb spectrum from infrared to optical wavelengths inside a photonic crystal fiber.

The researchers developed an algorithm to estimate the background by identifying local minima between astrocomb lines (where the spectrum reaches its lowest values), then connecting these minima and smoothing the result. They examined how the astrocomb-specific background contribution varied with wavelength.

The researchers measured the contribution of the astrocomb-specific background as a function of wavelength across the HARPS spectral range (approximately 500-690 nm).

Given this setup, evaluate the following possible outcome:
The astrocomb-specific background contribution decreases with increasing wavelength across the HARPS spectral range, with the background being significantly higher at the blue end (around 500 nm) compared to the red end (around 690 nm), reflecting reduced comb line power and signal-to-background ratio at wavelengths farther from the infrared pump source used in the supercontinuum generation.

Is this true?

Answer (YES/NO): YES